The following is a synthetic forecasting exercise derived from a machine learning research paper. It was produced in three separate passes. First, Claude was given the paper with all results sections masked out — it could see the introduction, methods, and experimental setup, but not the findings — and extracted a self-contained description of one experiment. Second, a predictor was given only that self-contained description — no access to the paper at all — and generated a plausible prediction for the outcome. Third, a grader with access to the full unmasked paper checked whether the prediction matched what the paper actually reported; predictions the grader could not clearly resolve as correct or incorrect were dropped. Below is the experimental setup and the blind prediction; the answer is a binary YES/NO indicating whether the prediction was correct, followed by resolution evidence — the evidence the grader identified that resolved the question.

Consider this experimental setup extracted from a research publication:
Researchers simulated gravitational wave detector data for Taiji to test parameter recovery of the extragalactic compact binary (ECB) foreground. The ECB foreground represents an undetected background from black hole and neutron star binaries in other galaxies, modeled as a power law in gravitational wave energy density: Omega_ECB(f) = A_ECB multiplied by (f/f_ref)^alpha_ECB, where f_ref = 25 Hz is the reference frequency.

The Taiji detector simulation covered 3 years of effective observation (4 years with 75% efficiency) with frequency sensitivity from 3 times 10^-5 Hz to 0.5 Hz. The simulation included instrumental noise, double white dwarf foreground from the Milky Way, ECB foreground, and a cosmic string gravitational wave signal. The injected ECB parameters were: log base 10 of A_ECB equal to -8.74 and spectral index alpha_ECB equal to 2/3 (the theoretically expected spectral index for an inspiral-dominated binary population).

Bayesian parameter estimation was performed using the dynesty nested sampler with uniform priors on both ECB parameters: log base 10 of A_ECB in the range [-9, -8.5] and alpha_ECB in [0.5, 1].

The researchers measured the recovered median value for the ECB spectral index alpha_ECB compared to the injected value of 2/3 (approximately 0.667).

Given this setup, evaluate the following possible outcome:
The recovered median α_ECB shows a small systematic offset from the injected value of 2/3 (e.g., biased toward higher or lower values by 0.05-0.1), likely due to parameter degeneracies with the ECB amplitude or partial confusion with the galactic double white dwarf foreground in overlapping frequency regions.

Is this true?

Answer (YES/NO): NO